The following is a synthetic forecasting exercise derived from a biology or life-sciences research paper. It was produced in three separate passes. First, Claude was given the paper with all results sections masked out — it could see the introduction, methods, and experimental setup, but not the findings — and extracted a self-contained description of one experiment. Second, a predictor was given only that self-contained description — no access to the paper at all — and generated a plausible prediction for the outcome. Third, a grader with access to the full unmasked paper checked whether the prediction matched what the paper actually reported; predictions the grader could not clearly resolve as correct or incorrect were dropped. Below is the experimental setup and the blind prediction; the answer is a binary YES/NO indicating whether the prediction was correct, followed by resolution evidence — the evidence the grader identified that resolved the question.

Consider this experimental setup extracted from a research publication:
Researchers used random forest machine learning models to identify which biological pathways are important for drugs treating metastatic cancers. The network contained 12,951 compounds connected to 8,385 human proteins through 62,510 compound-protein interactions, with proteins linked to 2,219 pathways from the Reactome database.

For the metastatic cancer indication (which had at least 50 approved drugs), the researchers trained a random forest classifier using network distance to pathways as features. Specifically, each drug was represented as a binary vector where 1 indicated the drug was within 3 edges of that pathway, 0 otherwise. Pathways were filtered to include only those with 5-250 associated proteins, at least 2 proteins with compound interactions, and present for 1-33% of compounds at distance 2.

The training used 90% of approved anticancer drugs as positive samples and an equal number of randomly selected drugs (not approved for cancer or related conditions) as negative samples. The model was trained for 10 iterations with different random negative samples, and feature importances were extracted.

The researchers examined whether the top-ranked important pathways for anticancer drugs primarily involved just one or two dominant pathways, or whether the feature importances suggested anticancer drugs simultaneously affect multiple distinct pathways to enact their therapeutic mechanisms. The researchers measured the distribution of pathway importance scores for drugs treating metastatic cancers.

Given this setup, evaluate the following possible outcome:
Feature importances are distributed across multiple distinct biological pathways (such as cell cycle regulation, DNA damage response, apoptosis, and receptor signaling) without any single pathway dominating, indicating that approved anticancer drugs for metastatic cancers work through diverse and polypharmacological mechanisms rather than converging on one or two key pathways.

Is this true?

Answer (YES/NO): YES